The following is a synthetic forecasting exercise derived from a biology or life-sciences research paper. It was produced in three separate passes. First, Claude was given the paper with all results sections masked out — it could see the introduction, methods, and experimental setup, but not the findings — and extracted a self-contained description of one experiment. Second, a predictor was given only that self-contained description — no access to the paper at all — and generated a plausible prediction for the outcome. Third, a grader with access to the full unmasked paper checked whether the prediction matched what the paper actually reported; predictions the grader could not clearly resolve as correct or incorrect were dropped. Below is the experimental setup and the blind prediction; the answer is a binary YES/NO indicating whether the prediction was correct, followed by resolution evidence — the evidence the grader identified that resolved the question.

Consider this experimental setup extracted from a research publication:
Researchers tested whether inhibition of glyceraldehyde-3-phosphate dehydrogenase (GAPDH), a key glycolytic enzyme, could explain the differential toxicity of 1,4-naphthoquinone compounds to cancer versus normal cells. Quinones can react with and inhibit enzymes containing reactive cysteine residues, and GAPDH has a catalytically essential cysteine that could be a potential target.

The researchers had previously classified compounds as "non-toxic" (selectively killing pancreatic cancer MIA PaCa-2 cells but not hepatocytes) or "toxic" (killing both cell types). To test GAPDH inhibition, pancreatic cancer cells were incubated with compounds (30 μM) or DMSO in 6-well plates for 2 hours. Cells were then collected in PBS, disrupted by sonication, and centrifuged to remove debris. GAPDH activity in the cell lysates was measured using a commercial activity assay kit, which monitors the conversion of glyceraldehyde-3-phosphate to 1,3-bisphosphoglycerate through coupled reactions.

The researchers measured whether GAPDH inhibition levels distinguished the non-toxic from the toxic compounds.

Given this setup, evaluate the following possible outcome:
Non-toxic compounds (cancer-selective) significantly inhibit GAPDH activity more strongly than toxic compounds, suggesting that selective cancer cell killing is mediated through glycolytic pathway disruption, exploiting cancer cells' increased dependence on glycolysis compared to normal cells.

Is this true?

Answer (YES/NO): NO